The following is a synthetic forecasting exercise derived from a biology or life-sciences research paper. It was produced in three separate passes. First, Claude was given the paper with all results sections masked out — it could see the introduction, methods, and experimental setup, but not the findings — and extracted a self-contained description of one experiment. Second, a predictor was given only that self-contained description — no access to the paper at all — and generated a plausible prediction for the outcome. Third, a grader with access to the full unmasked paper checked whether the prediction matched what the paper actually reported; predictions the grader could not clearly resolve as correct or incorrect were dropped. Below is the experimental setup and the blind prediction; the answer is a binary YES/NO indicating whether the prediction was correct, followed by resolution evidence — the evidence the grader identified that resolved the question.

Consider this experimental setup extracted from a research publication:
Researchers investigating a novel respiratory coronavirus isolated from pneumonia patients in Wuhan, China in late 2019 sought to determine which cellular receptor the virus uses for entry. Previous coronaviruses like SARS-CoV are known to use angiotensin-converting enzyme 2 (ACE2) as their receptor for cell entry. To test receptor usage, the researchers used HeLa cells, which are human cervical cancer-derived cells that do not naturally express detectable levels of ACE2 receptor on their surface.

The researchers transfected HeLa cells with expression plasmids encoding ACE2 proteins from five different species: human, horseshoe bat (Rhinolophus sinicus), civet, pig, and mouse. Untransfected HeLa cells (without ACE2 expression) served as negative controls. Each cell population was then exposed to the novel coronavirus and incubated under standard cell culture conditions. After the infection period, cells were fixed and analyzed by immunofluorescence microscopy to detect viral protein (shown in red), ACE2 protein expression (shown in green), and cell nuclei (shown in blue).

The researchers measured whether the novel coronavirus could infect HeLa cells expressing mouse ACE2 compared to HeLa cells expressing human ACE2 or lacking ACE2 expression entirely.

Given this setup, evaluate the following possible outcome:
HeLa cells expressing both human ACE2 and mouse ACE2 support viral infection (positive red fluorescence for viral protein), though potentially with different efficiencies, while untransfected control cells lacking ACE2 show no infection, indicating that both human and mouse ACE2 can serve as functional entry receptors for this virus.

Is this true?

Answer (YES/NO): NO